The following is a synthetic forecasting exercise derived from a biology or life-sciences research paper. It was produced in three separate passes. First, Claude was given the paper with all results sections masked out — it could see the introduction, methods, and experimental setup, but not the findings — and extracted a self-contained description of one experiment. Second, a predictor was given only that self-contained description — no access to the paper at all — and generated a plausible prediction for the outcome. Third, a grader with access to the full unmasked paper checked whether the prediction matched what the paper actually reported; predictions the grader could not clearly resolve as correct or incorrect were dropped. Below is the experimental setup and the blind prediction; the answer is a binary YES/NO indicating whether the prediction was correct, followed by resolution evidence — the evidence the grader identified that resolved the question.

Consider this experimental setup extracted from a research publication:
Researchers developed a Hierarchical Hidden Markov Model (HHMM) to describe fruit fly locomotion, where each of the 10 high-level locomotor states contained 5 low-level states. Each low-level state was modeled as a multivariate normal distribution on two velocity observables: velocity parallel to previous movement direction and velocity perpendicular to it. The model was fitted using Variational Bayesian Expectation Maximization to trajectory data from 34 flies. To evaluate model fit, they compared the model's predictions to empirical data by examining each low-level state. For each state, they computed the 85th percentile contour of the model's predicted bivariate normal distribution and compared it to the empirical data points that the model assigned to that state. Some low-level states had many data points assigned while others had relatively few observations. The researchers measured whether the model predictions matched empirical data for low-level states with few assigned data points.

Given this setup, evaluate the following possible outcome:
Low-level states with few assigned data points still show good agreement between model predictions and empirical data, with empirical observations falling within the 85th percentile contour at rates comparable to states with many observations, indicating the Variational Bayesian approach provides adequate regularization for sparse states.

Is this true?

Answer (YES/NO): NO